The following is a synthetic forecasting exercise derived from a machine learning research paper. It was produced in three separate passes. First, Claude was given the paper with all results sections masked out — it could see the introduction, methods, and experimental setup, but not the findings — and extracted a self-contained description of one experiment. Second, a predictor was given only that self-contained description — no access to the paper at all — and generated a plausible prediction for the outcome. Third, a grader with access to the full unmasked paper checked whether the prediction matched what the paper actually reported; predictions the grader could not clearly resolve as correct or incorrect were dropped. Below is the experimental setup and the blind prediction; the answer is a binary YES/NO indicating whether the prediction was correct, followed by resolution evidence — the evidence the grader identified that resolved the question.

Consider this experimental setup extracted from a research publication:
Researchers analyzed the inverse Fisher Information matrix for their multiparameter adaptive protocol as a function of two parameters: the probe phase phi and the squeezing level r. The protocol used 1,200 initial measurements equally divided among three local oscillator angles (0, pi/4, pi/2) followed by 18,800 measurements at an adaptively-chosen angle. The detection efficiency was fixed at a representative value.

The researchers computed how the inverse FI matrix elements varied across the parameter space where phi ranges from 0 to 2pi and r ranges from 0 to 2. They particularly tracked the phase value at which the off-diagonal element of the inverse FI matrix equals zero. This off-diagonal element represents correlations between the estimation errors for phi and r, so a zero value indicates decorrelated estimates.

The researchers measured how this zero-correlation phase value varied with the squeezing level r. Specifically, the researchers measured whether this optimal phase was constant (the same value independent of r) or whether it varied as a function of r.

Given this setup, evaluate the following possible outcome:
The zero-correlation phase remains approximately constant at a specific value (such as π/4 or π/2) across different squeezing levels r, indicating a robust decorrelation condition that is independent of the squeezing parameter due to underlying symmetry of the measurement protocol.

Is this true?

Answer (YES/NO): NO